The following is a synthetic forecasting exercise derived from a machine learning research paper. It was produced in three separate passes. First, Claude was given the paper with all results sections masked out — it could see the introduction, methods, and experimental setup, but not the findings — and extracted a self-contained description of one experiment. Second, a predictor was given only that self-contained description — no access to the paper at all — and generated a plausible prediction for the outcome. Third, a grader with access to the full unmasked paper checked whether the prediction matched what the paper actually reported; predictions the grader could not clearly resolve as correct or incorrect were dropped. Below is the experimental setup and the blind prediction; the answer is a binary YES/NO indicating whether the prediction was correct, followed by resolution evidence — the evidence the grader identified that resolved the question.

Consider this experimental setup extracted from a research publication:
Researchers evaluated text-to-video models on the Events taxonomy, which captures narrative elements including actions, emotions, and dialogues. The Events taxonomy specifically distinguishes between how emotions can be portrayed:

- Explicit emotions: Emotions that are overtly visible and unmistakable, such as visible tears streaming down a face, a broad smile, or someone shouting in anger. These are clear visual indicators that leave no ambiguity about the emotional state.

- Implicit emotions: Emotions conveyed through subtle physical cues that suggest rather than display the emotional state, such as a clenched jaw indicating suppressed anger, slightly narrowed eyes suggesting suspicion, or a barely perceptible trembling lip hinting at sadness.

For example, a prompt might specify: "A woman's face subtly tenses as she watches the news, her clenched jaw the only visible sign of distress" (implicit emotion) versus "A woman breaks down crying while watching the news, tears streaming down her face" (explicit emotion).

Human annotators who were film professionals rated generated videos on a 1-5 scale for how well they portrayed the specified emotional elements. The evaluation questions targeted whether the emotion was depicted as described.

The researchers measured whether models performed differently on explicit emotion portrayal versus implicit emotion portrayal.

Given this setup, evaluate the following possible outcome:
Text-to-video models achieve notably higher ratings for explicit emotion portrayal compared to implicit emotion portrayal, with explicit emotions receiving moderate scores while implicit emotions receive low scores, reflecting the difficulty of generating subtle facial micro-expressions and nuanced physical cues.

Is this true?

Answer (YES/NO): NO